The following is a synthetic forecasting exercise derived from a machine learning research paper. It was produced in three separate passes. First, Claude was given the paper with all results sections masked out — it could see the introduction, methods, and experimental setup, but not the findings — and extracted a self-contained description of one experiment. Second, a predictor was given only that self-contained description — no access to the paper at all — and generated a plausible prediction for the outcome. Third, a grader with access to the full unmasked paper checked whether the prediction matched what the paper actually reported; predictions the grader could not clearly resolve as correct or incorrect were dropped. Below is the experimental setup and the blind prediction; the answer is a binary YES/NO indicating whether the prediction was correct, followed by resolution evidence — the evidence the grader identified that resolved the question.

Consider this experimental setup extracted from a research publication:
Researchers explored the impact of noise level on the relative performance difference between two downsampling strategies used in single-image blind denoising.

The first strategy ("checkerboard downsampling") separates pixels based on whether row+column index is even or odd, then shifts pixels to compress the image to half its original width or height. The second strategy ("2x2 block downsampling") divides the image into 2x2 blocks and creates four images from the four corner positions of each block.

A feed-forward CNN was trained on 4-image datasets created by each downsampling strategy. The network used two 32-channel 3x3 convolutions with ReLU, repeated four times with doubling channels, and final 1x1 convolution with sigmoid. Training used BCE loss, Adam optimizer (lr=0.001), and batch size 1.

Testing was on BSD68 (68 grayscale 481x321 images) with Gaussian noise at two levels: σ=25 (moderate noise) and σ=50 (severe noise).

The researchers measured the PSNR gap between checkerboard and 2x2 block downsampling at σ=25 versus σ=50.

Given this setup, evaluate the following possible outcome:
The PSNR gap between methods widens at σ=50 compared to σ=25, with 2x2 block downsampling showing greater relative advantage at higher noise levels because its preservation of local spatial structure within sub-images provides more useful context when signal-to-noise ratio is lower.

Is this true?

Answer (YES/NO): NO